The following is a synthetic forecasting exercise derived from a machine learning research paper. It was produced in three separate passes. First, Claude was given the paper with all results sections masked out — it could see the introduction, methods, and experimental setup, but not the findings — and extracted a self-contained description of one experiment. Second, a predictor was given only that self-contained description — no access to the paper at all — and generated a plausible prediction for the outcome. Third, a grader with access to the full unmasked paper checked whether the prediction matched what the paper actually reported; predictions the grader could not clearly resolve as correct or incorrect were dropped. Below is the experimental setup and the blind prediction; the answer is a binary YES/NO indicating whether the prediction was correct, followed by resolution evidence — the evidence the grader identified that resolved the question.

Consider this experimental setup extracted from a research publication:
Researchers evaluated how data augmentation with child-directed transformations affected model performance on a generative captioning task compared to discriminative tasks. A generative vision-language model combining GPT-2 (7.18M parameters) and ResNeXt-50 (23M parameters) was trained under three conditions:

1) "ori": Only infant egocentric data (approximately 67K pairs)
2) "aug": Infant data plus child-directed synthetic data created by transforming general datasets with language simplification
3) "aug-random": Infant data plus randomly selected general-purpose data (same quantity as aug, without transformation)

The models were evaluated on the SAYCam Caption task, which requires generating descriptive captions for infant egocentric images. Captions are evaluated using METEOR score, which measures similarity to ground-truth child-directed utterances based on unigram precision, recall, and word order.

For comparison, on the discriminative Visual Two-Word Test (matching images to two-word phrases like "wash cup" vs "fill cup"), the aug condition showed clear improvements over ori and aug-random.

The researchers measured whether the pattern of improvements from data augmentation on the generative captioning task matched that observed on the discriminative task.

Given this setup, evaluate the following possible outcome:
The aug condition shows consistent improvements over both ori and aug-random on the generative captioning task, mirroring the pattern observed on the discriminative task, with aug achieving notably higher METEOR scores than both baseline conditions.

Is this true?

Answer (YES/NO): NO